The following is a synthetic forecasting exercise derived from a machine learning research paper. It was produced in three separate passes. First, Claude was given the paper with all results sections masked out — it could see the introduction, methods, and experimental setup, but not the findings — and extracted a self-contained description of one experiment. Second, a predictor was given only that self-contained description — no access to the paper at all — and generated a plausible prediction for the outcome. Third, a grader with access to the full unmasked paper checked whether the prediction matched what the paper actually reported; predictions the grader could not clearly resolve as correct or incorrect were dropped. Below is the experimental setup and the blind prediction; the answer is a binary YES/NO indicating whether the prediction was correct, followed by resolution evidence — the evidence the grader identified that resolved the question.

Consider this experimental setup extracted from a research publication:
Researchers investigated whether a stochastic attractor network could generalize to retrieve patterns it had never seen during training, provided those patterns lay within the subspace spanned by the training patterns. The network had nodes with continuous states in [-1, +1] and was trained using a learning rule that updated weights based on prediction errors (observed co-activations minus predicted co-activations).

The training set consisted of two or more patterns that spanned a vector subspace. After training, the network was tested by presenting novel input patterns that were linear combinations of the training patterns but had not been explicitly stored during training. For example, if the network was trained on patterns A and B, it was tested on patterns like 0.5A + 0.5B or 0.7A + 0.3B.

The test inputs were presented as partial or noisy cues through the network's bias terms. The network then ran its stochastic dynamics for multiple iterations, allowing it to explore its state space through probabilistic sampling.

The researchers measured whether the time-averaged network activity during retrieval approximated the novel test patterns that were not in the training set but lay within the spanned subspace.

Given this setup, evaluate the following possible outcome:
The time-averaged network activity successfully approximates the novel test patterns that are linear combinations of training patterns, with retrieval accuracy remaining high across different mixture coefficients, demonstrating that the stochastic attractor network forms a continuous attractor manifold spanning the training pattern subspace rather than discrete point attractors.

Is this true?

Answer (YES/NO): NO